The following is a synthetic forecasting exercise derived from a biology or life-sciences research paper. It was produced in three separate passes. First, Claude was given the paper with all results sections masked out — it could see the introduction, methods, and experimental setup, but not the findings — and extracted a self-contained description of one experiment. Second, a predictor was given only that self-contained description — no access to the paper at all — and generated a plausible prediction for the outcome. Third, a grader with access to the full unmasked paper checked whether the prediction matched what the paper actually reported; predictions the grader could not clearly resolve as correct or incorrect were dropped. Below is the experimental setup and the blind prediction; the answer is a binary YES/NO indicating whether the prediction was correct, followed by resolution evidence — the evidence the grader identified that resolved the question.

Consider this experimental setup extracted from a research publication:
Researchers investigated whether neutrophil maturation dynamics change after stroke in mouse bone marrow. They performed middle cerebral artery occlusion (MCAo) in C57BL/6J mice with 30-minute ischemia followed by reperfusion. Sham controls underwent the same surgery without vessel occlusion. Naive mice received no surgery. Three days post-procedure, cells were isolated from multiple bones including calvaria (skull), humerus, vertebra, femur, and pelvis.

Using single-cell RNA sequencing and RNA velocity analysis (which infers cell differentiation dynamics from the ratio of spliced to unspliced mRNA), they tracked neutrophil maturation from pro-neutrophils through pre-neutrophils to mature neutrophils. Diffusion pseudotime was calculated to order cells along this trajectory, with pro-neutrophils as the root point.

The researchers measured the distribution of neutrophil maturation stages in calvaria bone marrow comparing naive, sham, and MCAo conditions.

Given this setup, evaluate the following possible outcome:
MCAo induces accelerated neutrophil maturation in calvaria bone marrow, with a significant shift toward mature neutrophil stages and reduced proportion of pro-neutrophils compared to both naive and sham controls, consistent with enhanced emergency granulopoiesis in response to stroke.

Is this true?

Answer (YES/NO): NO